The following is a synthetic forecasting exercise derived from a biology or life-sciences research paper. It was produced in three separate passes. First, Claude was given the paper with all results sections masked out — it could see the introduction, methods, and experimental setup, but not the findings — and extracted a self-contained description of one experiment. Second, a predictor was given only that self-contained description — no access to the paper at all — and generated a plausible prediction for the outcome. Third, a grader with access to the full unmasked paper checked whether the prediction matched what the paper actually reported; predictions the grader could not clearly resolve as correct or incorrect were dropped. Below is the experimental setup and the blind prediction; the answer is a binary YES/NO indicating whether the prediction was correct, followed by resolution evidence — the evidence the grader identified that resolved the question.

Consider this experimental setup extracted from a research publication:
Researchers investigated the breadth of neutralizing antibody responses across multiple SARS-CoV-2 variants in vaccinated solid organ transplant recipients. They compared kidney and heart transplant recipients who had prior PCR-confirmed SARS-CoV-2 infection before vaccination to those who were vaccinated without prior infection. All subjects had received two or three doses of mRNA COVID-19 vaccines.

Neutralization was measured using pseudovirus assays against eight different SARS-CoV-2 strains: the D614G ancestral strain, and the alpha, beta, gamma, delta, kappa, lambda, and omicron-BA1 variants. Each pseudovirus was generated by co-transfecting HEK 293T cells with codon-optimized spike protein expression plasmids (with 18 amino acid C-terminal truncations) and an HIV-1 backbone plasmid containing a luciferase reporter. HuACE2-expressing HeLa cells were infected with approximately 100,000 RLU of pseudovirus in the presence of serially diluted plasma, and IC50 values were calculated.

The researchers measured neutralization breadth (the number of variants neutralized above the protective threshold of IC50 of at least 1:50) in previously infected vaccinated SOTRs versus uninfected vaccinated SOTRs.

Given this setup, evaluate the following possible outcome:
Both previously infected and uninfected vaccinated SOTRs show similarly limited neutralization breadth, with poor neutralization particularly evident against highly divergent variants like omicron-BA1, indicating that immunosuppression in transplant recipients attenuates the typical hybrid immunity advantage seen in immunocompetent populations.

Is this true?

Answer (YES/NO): NO